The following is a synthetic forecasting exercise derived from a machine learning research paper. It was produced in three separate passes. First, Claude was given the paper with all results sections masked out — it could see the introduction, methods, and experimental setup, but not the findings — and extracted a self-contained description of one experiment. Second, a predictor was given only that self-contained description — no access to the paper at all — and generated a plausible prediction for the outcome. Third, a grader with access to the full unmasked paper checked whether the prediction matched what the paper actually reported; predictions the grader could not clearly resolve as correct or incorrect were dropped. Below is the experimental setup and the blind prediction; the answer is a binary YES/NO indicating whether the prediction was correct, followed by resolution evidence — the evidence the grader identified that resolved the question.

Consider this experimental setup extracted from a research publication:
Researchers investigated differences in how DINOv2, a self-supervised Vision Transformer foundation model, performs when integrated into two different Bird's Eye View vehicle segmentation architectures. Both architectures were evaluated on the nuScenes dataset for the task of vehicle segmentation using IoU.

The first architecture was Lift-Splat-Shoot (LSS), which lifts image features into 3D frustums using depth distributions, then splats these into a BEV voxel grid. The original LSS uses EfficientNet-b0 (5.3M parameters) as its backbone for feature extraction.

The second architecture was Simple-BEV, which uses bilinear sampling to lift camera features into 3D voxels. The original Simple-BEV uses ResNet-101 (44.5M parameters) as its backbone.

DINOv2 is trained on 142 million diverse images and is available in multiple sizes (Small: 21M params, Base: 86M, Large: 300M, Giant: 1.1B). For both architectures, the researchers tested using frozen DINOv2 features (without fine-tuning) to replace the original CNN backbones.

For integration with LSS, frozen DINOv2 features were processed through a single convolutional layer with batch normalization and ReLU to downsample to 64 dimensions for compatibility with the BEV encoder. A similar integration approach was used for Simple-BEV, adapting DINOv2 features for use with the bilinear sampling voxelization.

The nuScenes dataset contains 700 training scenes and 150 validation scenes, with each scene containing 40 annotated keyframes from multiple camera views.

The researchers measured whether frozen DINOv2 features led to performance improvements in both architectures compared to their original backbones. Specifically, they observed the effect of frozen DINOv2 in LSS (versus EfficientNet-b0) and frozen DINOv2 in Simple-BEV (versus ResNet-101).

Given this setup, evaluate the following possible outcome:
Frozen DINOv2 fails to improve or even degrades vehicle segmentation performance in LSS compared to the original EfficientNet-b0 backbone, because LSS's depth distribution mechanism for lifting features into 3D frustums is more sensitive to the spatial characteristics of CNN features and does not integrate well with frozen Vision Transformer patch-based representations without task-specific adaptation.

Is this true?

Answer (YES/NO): NO